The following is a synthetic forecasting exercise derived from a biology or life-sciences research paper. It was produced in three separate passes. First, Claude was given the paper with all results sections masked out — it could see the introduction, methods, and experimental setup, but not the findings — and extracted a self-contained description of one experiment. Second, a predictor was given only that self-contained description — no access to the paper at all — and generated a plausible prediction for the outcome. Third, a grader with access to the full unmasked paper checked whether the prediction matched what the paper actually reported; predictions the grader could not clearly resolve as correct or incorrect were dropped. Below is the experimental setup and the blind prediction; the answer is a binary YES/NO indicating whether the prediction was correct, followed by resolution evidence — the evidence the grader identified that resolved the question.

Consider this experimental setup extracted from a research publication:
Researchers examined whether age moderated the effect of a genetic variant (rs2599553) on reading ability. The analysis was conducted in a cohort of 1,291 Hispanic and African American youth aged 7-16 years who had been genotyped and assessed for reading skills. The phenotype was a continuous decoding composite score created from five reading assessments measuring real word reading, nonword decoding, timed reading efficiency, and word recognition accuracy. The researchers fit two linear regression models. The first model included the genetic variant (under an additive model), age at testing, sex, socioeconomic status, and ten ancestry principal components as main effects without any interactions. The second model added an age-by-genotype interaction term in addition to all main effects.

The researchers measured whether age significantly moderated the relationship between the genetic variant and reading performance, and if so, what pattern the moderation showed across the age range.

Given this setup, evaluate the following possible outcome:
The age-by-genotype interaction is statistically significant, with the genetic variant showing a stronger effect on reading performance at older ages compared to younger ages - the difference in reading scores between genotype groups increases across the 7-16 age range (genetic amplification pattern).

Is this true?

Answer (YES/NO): NO